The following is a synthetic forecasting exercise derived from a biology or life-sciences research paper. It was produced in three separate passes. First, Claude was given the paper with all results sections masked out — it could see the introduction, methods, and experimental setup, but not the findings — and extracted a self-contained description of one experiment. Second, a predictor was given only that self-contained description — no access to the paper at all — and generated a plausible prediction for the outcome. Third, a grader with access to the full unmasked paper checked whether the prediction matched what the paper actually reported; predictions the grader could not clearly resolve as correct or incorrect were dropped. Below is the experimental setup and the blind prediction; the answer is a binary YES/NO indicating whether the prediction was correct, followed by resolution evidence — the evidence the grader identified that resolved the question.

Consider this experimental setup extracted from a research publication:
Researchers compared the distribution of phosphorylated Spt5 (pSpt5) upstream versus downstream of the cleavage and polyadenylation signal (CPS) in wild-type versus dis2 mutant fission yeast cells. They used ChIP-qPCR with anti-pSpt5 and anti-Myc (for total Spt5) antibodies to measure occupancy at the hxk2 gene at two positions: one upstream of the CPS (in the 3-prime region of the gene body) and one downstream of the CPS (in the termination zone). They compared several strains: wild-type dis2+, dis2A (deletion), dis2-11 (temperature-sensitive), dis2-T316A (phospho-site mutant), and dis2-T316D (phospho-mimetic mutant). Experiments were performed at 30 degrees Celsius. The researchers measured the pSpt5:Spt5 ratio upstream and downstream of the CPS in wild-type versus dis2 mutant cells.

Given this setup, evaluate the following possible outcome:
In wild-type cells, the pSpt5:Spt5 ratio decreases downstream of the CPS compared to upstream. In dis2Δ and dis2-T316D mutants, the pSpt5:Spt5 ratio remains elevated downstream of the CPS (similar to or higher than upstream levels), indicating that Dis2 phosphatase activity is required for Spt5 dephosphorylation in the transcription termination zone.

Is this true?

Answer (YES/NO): YES